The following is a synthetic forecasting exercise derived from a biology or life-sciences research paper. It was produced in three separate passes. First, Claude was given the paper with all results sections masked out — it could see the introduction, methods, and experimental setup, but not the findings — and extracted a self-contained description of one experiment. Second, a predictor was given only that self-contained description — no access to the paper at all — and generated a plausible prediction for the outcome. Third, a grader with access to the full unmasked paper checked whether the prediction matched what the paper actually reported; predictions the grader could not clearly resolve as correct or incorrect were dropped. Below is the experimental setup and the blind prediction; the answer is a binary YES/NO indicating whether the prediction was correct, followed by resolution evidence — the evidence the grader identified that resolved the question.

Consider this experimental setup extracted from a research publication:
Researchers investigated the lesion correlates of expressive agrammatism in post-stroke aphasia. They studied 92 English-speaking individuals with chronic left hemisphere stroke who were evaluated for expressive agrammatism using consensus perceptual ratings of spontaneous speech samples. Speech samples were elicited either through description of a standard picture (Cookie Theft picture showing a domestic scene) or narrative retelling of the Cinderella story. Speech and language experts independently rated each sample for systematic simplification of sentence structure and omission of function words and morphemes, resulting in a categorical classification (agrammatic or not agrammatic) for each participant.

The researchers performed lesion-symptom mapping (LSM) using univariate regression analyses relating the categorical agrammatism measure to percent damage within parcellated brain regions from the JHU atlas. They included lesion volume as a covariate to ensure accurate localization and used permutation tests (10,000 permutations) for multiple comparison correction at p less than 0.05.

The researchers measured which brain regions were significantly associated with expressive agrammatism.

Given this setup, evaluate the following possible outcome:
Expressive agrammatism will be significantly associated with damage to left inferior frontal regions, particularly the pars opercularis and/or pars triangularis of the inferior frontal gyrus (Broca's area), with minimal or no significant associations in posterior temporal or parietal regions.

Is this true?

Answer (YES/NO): NO